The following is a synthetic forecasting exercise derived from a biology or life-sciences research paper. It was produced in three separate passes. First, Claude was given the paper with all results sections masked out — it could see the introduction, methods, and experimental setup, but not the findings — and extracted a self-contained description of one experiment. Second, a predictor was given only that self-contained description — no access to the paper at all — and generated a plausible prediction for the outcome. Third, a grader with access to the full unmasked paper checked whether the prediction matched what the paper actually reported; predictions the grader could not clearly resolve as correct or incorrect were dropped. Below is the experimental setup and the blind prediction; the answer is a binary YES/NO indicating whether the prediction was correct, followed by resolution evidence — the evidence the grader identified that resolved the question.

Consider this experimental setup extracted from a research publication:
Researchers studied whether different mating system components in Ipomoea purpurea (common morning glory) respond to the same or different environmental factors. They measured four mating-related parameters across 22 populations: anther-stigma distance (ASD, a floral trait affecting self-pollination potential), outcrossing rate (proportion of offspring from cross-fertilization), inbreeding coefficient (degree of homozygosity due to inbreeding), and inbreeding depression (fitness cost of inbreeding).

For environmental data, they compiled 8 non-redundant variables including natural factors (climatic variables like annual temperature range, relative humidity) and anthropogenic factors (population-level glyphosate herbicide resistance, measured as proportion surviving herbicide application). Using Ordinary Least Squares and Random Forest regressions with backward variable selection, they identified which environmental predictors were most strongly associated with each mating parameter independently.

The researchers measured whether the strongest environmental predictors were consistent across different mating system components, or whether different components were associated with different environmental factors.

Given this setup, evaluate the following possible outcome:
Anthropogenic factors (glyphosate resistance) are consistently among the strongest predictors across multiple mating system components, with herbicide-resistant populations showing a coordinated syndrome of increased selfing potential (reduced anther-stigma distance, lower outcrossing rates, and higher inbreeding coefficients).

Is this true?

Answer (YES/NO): NO